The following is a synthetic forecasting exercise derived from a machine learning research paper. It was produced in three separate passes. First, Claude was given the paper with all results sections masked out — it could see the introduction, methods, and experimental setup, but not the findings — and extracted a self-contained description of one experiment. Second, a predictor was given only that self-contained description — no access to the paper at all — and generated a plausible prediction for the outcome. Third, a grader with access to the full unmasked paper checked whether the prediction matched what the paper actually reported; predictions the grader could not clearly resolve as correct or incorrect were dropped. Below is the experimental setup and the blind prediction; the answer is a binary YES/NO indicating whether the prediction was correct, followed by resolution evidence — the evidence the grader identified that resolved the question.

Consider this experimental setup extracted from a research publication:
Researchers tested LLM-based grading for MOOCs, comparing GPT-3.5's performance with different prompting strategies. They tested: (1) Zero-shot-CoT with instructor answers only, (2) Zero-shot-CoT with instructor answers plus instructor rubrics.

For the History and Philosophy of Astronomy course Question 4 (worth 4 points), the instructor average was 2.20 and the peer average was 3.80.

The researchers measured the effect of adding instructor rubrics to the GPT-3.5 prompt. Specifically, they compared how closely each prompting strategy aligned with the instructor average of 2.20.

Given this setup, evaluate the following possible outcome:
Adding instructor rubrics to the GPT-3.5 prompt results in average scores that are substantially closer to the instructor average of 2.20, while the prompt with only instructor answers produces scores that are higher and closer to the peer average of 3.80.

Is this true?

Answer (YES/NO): NO